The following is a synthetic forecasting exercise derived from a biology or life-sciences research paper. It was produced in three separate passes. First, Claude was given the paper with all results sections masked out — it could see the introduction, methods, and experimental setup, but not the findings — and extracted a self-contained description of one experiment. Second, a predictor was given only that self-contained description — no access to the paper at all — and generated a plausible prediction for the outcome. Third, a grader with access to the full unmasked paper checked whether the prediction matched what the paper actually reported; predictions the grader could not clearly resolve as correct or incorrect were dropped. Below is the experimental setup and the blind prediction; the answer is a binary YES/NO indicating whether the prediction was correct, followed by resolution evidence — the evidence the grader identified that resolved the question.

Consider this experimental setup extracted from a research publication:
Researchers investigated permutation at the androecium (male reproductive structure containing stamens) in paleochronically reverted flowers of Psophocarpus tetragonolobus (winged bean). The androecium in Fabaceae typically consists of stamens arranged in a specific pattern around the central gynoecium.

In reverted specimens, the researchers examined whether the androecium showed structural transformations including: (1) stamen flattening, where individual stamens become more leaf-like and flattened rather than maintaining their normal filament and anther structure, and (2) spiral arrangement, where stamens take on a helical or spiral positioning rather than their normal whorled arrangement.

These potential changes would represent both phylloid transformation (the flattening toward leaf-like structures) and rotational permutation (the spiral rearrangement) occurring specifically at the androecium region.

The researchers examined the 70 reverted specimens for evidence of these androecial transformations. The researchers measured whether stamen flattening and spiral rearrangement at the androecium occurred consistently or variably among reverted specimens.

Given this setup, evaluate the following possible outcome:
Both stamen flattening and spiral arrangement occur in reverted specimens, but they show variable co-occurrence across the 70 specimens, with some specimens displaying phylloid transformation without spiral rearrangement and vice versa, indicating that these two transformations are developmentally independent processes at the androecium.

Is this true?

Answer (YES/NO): NO